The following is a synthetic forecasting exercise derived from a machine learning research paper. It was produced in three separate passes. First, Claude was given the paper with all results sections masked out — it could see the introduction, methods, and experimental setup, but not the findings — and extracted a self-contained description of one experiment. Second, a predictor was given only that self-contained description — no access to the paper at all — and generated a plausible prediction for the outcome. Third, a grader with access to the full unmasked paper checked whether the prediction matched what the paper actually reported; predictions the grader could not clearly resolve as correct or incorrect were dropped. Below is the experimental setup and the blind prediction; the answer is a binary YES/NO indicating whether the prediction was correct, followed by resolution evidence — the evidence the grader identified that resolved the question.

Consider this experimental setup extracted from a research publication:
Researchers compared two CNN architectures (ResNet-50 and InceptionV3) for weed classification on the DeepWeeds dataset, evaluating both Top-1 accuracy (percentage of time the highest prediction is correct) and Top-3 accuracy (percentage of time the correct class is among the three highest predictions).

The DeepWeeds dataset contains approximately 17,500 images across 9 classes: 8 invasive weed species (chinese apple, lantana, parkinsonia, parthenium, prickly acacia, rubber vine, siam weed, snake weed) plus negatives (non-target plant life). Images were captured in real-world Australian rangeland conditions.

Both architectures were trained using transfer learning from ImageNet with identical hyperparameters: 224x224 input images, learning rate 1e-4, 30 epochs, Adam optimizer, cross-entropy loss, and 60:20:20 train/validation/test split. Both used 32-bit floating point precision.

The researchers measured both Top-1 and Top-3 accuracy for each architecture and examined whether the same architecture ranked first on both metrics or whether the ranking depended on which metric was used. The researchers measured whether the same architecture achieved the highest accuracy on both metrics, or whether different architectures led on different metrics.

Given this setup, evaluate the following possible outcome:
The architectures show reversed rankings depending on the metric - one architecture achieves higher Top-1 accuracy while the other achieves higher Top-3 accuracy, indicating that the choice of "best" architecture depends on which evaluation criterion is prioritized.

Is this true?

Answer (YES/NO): YES